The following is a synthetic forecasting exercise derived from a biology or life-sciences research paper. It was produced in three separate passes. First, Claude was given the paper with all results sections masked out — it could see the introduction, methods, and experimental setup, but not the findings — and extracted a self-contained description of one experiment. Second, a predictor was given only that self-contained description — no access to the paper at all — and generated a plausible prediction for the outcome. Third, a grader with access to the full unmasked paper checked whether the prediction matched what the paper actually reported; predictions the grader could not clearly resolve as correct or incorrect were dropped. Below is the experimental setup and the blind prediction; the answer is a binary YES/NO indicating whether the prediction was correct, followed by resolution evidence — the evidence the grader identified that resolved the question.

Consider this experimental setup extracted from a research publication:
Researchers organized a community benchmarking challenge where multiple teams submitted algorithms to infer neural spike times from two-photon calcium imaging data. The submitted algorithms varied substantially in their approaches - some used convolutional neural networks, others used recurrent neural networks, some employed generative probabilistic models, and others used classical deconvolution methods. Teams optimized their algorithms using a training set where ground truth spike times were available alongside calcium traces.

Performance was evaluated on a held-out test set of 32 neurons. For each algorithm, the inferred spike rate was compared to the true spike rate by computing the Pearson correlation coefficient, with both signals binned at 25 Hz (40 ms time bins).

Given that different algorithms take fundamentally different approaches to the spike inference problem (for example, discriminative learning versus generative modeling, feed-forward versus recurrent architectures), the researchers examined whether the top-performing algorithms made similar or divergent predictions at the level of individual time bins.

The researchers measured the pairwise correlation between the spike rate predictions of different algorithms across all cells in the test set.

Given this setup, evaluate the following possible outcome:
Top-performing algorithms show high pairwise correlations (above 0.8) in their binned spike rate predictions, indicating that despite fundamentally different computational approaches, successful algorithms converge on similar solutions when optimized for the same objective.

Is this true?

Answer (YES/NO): YES